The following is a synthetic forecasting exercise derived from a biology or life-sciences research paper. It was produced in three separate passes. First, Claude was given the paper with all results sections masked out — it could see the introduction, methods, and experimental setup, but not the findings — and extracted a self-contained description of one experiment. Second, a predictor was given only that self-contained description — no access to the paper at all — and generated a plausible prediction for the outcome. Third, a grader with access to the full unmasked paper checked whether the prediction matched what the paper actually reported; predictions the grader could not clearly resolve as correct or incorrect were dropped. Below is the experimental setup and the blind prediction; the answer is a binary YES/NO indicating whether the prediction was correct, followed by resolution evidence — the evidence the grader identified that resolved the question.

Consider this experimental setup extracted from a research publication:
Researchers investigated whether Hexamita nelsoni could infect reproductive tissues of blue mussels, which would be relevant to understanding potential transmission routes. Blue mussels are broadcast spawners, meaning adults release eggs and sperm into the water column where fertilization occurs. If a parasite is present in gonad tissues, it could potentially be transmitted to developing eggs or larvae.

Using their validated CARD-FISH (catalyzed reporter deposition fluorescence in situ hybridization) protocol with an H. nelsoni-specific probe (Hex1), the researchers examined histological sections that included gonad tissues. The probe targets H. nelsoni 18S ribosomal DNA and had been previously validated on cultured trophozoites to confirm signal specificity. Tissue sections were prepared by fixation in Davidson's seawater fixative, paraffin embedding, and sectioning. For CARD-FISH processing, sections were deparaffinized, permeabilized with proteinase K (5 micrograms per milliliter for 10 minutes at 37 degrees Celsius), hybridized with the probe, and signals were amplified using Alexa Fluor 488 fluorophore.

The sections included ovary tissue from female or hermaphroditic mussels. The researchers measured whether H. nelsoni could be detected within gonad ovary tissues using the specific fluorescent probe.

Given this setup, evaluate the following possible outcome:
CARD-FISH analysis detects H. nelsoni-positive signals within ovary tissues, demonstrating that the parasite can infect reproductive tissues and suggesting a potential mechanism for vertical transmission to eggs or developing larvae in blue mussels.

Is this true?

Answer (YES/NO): YES